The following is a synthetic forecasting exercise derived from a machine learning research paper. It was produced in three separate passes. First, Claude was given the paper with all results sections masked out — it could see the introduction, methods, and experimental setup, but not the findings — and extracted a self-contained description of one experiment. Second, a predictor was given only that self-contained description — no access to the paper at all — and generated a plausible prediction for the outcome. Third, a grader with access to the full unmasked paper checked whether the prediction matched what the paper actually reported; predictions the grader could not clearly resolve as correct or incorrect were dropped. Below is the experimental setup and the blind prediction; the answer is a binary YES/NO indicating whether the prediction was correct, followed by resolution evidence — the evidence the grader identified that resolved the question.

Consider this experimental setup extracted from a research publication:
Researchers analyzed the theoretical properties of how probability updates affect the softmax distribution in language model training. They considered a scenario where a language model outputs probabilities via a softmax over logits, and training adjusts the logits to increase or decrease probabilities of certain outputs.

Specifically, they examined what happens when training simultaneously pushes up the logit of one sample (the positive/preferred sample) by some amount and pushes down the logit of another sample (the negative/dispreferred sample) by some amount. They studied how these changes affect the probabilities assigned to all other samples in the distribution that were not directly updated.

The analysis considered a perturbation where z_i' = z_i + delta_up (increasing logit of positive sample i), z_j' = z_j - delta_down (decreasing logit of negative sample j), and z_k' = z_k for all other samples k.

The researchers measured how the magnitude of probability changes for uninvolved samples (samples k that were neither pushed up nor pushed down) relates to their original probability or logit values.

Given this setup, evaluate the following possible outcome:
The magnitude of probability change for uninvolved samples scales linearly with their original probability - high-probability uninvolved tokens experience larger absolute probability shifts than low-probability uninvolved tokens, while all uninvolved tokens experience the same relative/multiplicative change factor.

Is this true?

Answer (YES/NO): YES